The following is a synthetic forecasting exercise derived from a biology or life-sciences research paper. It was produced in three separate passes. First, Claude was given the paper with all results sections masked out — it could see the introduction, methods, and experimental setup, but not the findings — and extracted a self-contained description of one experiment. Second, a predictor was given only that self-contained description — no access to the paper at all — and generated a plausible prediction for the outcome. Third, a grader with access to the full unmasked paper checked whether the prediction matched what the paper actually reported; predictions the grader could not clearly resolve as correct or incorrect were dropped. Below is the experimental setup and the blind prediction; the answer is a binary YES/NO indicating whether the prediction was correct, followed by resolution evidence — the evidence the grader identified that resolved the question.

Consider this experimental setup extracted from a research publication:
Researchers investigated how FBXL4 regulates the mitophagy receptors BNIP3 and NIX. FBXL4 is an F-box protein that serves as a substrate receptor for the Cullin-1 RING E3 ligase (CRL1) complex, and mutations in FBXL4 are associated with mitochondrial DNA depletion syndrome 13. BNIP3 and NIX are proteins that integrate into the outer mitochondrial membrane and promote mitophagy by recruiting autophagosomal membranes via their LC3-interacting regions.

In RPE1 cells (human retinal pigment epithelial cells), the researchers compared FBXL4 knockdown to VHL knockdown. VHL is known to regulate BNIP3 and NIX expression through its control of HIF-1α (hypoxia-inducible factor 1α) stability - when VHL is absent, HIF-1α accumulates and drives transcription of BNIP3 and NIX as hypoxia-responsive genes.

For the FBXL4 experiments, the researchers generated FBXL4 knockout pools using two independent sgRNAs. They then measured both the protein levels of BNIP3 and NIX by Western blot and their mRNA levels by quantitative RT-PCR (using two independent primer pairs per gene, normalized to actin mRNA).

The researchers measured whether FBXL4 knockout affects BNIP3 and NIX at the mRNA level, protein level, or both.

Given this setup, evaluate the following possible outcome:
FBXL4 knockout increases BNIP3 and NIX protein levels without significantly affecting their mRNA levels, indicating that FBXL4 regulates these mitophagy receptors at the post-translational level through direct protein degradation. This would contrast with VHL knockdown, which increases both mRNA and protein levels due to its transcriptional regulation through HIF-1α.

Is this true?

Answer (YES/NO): YES